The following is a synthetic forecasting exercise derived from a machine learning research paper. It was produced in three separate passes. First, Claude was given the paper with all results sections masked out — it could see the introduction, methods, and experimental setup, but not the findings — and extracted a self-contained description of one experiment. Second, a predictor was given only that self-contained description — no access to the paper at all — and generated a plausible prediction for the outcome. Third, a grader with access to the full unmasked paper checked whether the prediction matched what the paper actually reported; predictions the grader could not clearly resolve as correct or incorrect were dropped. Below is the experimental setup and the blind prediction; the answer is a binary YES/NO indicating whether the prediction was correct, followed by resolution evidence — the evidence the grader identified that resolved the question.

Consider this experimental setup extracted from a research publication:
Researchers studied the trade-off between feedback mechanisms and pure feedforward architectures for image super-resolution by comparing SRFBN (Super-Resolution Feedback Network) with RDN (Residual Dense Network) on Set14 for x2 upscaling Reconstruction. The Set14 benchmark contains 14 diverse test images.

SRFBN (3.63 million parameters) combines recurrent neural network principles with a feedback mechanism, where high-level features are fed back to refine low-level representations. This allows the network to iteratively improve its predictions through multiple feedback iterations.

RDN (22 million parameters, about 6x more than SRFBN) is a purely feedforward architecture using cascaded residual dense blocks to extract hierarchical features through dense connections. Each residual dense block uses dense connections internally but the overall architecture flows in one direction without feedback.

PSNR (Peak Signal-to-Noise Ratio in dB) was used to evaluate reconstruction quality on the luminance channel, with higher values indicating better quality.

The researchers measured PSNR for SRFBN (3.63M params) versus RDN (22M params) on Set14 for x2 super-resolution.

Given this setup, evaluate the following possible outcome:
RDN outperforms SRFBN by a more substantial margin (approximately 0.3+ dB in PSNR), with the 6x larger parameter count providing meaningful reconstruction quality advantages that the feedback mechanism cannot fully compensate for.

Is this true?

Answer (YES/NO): NO